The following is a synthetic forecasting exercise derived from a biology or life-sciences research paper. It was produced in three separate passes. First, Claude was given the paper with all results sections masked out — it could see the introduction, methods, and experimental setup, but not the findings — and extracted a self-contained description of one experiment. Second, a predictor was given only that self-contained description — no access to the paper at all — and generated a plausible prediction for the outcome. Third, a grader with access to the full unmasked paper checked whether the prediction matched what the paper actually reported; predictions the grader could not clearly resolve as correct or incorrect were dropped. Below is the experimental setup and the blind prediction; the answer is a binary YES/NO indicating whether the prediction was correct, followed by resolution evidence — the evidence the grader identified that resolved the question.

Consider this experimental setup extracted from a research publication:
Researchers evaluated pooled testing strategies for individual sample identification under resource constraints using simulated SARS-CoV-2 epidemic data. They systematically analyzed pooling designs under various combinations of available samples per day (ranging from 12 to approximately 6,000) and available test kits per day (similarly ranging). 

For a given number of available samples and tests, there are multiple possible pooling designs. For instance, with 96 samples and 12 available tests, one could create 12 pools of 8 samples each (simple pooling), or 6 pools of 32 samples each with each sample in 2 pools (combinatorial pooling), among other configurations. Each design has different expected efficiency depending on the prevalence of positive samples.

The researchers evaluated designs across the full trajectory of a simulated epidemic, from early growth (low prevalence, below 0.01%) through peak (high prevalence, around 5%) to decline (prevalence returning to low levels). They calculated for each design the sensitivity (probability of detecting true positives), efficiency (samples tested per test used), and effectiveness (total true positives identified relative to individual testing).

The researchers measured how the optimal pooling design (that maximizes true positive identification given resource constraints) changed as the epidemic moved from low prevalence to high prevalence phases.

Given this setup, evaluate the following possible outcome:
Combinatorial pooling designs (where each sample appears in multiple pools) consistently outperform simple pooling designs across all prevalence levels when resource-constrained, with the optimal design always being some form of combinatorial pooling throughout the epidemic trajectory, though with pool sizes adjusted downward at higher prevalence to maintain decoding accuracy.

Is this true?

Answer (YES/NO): NO